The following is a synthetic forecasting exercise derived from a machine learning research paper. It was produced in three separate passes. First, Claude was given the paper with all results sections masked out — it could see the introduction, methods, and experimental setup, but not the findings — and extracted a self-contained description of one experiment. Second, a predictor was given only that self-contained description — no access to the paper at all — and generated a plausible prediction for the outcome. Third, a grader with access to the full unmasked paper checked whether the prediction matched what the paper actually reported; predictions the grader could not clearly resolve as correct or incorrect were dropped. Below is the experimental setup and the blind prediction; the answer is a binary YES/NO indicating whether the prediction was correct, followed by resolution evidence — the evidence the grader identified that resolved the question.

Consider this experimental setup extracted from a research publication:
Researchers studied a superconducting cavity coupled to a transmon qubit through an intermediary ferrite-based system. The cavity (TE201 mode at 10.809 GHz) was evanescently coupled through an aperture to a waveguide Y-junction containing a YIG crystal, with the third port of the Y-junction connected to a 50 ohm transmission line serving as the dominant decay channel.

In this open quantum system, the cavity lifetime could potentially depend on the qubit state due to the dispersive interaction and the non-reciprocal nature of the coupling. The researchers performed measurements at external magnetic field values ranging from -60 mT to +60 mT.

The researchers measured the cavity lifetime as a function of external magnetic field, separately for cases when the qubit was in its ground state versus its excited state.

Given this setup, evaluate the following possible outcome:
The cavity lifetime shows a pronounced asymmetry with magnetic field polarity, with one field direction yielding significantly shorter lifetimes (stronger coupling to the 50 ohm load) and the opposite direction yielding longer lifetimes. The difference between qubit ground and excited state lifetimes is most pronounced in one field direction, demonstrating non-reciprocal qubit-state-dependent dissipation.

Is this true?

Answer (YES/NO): NO